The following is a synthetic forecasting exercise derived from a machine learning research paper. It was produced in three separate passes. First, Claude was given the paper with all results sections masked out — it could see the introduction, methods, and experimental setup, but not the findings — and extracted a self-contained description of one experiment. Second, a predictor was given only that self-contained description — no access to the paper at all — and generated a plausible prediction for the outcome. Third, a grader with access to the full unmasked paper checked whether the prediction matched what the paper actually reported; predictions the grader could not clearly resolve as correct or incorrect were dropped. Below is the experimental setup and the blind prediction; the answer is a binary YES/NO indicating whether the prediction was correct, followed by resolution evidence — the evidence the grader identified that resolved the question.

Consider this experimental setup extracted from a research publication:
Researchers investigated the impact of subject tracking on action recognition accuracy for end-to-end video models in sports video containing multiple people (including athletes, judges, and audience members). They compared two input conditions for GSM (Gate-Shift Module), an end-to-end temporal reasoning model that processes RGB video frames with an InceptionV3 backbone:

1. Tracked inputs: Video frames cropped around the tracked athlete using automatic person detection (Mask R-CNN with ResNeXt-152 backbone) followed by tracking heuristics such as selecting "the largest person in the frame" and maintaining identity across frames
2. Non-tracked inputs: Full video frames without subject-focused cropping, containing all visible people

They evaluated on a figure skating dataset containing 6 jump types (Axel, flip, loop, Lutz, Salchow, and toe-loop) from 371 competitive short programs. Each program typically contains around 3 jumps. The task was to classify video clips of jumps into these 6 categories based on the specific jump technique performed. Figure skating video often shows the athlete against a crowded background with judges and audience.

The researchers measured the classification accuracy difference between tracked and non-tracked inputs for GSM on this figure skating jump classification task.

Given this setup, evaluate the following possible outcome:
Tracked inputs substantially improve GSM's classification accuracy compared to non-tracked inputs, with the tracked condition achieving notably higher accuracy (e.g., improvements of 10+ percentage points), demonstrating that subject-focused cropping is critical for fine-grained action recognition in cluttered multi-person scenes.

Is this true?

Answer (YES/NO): YES